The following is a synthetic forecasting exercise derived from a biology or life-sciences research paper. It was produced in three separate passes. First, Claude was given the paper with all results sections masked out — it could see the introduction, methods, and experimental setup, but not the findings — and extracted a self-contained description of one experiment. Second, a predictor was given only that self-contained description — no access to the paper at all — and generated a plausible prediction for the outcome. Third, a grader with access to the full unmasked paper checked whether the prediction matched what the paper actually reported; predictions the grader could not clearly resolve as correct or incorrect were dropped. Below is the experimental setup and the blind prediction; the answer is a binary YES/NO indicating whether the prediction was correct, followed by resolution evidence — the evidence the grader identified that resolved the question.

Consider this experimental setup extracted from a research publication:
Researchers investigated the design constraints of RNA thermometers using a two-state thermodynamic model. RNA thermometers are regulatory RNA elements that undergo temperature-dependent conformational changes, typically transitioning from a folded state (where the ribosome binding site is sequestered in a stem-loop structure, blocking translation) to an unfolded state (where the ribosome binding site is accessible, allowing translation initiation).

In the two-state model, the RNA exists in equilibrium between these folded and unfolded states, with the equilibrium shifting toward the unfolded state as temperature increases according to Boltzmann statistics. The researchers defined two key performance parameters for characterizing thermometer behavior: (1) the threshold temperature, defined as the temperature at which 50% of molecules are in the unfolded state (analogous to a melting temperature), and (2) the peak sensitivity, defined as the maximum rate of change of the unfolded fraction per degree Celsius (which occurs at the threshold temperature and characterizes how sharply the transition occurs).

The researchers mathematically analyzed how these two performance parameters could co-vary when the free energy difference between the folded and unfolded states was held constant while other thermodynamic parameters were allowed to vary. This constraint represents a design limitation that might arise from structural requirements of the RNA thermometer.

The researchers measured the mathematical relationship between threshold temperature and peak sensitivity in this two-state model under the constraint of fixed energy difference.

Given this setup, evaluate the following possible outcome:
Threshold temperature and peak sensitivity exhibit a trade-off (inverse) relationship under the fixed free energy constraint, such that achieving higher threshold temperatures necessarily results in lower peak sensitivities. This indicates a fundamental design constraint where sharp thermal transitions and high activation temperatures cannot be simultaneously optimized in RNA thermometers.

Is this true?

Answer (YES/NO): YES